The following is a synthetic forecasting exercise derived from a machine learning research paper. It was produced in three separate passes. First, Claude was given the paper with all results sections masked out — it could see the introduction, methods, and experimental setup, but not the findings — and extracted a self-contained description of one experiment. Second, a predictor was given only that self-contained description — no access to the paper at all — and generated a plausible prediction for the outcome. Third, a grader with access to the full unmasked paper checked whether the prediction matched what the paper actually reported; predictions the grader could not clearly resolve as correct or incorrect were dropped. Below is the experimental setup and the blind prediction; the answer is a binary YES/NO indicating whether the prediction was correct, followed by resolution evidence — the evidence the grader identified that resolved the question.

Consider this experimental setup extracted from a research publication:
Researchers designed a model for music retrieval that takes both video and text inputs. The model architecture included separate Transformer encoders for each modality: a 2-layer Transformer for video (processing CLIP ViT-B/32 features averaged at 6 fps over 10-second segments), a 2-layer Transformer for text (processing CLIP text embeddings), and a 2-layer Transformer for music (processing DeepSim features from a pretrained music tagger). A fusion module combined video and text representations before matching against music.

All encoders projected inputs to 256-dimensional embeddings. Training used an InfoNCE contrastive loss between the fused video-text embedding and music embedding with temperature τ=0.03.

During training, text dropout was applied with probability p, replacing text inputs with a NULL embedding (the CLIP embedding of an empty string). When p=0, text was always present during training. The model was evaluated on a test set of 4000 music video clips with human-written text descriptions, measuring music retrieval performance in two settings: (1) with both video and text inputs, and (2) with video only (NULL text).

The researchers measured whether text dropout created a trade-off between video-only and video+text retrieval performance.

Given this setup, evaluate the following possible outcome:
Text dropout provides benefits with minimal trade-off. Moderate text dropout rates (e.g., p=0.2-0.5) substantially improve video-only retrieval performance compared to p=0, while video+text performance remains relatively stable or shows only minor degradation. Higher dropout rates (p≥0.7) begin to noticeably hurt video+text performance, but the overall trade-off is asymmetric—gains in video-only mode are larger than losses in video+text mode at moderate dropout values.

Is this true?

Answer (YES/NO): NO